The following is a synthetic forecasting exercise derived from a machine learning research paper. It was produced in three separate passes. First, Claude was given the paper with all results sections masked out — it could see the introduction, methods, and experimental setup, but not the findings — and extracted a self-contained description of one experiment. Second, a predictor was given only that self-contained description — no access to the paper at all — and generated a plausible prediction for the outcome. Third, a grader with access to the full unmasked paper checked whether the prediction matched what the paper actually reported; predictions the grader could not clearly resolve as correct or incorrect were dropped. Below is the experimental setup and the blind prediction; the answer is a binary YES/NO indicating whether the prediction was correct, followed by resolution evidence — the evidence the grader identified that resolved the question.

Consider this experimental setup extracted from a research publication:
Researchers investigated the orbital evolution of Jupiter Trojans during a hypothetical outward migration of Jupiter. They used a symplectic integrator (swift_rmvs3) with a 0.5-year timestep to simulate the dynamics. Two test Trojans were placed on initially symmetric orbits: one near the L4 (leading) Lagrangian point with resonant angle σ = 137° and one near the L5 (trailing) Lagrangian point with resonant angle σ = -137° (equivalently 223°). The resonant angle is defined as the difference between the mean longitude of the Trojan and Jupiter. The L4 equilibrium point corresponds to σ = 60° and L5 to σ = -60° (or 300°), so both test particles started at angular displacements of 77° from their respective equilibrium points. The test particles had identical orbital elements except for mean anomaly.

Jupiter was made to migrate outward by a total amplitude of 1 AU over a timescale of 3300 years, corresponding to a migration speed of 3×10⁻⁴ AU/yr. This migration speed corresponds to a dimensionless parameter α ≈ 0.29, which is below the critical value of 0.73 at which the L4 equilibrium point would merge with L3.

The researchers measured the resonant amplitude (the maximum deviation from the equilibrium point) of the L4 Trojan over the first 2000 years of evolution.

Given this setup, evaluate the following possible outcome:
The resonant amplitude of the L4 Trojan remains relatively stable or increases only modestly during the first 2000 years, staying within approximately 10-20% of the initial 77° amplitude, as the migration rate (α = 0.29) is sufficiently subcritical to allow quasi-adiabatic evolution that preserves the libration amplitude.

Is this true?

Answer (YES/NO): NO